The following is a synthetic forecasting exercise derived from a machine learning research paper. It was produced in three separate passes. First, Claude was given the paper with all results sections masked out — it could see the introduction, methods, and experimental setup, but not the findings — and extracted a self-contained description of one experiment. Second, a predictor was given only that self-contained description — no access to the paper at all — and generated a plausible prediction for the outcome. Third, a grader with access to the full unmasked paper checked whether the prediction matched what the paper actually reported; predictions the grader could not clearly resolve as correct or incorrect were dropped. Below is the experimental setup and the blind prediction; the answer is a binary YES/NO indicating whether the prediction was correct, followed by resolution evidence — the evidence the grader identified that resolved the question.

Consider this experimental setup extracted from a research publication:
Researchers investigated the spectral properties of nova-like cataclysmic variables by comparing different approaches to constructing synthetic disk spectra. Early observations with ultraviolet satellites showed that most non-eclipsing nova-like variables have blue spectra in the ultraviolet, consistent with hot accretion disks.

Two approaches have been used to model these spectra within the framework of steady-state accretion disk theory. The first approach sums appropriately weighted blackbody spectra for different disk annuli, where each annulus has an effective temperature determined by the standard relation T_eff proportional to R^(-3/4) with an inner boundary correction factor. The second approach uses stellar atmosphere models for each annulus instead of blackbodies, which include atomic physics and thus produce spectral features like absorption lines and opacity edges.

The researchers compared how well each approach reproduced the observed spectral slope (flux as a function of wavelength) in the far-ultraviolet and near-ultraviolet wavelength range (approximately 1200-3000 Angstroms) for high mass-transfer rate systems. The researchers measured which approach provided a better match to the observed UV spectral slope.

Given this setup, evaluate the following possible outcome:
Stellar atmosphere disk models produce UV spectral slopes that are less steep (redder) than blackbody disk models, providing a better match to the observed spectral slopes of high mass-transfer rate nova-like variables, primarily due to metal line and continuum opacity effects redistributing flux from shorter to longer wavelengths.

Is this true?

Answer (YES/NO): NO